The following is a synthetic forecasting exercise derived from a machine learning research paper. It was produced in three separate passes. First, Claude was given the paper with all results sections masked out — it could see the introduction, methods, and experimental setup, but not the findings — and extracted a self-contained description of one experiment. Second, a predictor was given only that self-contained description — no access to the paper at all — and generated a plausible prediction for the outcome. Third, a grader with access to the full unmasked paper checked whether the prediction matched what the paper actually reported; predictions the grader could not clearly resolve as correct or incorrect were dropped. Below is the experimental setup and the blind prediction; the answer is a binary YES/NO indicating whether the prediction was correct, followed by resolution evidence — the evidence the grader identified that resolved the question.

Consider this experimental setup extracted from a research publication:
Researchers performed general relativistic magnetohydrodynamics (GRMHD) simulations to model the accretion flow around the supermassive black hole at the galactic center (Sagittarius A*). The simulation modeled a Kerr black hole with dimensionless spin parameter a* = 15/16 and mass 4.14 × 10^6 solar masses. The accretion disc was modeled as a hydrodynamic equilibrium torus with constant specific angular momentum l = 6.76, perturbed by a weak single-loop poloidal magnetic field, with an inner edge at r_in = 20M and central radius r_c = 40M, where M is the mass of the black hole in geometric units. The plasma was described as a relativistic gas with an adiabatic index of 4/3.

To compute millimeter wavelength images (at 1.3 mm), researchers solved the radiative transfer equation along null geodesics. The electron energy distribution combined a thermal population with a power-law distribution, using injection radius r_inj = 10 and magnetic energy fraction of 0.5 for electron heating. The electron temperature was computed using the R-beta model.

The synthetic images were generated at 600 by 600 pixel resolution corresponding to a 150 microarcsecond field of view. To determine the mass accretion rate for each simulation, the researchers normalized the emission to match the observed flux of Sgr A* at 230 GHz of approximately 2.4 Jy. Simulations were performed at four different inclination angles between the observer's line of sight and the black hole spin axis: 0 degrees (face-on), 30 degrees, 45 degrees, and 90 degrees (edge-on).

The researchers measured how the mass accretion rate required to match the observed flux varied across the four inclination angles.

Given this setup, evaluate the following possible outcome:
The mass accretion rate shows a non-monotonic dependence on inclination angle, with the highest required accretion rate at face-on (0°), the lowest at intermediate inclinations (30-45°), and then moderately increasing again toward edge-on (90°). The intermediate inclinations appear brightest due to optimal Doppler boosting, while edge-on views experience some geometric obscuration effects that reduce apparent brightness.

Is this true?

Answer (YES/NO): NO